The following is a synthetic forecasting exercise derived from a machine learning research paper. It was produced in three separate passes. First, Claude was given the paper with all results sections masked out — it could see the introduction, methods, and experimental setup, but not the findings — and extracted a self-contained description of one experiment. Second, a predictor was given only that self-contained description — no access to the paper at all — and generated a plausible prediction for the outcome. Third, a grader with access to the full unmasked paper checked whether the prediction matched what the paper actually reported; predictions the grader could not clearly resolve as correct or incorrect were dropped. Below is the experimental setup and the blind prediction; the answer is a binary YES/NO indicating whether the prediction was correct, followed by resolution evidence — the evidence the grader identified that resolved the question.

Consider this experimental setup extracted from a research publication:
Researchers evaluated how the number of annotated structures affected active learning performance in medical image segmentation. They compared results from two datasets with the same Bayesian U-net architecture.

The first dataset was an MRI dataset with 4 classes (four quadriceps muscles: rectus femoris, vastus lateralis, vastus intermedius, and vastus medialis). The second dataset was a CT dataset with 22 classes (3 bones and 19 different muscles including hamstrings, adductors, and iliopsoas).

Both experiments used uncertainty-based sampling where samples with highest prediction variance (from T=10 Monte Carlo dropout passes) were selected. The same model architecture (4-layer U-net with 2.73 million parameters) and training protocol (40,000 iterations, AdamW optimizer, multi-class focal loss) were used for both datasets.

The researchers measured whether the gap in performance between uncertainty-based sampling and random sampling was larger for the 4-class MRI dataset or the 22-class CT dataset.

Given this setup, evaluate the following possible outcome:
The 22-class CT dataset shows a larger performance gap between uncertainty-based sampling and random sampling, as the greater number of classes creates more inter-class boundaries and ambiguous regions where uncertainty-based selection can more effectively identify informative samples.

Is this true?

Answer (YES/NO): YES